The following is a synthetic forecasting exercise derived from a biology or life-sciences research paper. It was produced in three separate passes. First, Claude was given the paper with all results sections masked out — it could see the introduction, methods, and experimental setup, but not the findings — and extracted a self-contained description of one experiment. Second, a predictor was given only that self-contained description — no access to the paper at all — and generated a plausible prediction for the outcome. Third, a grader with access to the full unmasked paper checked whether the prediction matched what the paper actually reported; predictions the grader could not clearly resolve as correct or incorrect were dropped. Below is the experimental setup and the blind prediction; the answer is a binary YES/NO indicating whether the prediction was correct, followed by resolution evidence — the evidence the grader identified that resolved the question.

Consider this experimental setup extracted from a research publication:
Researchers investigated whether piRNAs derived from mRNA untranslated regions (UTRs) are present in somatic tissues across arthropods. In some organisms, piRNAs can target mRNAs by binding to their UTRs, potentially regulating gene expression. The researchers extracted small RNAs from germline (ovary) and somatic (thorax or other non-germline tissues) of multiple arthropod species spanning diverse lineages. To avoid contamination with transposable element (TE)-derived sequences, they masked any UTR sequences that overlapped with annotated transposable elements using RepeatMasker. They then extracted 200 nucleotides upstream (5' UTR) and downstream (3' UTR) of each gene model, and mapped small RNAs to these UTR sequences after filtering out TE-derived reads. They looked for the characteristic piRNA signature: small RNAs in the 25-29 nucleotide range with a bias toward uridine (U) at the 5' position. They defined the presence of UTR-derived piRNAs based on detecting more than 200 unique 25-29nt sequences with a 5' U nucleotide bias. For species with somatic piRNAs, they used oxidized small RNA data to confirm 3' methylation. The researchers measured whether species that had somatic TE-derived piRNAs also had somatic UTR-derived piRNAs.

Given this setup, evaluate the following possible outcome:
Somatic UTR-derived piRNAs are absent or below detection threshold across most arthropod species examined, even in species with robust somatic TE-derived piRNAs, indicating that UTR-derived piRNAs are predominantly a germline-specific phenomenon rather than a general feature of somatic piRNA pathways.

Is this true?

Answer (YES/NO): NO